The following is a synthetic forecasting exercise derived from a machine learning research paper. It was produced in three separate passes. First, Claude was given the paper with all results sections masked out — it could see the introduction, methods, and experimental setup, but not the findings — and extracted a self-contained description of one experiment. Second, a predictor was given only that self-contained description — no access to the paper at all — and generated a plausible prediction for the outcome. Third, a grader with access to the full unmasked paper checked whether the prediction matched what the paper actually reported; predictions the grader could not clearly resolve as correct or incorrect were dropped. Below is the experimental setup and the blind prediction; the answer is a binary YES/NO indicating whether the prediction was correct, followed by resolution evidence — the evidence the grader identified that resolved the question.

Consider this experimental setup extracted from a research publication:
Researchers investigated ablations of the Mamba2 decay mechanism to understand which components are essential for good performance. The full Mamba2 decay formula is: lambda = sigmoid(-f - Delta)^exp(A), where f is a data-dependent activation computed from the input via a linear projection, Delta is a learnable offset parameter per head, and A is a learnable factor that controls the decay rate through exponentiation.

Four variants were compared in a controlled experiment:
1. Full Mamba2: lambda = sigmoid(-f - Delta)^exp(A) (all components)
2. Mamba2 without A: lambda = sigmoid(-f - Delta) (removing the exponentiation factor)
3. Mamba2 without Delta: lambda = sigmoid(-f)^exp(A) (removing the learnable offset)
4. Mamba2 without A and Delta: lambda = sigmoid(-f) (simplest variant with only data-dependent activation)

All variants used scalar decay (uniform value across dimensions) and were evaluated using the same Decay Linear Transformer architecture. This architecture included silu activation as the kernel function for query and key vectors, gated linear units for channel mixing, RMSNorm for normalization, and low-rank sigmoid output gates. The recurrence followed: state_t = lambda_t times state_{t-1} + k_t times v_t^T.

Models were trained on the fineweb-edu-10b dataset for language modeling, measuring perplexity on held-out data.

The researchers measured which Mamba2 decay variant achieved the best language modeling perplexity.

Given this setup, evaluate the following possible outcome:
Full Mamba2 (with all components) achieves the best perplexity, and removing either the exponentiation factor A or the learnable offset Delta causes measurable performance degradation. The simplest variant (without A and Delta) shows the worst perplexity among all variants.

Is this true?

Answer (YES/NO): NO